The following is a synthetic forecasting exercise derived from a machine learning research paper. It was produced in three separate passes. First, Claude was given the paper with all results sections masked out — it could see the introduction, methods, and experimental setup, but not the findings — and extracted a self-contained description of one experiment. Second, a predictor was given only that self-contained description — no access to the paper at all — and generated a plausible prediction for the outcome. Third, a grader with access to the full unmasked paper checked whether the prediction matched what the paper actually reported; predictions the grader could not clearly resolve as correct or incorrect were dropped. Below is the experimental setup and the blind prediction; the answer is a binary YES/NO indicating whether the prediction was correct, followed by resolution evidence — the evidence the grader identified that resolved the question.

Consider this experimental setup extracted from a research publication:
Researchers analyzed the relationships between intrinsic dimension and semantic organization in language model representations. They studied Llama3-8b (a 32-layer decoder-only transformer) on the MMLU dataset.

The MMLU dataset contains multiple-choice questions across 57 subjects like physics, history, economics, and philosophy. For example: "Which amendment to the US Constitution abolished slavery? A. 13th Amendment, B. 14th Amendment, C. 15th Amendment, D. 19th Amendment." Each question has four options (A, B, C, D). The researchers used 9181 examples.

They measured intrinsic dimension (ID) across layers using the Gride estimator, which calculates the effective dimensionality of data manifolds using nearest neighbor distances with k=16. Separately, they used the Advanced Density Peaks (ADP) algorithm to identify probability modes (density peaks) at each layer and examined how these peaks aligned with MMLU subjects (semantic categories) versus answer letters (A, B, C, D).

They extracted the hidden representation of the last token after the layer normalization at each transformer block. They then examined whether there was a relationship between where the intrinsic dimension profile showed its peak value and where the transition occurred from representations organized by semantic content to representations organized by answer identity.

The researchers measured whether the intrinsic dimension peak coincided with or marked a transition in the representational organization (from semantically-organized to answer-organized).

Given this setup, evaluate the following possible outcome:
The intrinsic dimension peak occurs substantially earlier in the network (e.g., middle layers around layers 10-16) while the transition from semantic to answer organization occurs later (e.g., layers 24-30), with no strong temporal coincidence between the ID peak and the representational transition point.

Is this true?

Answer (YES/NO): NO